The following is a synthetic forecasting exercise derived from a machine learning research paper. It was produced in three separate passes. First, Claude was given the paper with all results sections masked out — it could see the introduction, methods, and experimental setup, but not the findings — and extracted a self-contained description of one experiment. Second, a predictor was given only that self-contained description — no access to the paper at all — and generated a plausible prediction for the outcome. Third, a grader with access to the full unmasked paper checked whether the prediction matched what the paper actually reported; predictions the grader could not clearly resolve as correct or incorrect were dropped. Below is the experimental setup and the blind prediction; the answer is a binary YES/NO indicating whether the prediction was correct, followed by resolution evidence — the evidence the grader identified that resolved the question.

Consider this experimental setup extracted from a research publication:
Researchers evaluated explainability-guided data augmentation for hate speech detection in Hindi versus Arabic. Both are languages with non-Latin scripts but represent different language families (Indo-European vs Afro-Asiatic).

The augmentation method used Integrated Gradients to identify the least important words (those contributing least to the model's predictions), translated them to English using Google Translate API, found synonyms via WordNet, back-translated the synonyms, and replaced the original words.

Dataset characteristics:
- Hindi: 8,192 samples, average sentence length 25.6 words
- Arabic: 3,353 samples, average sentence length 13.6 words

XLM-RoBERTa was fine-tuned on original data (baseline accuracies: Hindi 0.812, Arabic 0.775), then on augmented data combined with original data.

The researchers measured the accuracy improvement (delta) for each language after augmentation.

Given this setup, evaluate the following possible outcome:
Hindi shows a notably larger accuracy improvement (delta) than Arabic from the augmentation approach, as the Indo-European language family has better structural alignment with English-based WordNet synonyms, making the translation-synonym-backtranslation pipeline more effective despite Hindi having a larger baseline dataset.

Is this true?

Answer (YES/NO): YES